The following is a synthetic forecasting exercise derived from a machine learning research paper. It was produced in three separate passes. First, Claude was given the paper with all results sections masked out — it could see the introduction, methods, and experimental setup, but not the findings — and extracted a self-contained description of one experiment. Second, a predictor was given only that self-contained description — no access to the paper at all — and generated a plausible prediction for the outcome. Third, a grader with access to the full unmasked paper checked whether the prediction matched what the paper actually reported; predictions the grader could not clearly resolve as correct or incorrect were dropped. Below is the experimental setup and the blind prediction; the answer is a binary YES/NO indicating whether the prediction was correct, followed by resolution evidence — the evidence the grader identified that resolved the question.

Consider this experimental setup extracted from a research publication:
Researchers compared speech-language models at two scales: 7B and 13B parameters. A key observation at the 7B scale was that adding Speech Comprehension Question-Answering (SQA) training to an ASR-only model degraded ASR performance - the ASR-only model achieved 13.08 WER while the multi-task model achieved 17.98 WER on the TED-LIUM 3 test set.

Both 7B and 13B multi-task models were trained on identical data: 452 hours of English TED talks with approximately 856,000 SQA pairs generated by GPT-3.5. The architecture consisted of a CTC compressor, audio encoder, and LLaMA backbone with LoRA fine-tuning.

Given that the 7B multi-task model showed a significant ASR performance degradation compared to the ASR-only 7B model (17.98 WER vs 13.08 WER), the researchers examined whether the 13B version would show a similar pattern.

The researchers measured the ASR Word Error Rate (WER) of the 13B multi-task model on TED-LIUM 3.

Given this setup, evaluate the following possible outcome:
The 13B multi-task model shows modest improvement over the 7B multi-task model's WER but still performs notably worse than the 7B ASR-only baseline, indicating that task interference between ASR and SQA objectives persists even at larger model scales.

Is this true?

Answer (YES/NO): NO